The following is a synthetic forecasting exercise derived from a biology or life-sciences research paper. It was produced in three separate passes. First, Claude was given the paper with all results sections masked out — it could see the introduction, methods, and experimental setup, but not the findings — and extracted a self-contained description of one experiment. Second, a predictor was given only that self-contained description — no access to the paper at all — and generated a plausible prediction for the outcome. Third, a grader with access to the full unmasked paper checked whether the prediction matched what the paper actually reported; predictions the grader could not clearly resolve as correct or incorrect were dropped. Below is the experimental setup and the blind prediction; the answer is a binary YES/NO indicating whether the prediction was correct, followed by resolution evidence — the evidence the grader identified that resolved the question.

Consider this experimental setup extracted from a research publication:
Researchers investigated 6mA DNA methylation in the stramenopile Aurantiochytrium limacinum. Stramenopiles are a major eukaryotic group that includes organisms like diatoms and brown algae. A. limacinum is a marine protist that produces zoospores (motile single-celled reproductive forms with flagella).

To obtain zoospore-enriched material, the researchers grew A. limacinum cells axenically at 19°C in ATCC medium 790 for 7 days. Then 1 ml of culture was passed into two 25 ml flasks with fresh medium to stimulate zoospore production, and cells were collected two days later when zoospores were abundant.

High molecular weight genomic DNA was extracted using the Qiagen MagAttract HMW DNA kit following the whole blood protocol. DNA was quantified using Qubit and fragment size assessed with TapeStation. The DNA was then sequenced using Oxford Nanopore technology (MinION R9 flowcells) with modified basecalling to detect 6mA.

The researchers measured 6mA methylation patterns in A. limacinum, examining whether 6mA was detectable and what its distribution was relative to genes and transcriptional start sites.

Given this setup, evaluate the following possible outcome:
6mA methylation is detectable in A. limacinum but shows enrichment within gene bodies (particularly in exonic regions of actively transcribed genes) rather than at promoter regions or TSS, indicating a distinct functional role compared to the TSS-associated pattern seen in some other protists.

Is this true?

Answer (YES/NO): NO